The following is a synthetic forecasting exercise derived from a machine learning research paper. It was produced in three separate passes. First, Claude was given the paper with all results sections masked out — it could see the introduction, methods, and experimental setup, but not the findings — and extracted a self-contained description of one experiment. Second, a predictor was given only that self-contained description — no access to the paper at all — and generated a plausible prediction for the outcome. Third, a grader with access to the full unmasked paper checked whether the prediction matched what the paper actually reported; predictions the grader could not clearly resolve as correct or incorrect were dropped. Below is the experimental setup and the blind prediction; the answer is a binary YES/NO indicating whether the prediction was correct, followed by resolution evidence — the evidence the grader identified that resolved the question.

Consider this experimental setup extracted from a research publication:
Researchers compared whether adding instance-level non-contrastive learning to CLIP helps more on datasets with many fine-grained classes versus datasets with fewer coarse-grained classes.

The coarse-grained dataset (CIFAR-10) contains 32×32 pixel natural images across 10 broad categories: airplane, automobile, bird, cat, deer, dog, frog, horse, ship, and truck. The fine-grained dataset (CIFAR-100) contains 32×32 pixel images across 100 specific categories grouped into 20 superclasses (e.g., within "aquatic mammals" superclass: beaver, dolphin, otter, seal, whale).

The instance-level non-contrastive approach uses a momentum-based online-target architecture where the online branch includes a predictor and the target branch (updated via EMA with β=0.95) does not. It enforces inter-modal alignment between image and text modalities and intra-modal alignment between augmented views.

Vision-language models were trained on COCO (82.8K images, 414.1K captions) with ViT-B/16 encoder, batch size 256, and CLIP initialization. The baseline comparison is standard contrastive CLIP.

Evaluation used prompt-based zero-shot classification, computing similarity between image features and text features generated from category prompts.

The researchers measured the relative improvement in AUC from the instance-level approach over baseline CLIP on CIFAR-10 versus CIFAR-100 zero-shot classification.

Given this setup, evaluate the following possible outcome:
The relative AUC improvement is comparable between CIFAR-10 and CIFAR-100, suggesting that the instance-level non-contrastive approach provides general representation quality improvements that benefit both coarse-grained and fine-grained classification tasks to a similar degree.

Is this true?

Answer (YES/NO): YES